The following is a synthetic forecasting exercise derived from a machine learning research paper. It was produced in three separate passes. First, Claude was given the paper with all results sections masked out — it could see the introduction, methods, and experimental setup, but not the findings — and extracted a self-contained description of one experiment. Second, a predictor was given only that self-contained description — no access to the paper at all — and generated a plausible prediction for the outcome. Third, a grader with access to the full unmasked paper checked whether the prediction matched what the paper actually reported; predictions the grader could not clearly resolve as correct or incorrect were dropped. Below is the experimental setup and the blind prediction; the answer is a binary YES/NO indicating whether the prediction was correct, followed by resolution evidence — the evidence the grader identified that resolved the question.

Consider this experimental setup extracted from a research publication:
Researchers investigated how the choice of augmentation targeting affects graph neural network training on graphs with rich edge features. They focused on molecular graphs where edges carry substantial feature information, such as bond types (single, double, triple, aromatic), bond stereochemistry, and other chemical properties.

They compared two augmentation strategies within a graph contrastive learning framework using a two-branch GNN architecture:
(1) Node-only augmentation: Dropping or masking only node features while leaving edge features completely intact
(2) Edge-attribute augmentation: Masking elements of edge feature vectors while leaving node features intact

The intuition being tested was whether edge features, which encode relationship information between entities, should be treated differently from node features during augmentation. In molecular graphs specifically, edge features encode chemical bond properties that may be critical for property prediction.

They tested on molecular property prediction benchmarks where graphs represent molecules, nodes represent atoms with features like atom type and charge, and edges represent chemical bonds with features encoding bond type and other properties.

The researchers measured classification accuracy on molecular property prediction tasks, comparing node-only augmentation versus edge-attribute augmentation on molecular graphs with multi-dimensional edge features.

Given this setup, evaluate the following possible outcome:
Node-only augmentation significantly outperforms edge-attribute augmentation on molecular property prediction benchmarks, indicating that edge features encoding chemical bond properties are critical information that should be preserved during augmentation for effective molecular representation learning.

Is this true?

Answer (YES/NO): NO